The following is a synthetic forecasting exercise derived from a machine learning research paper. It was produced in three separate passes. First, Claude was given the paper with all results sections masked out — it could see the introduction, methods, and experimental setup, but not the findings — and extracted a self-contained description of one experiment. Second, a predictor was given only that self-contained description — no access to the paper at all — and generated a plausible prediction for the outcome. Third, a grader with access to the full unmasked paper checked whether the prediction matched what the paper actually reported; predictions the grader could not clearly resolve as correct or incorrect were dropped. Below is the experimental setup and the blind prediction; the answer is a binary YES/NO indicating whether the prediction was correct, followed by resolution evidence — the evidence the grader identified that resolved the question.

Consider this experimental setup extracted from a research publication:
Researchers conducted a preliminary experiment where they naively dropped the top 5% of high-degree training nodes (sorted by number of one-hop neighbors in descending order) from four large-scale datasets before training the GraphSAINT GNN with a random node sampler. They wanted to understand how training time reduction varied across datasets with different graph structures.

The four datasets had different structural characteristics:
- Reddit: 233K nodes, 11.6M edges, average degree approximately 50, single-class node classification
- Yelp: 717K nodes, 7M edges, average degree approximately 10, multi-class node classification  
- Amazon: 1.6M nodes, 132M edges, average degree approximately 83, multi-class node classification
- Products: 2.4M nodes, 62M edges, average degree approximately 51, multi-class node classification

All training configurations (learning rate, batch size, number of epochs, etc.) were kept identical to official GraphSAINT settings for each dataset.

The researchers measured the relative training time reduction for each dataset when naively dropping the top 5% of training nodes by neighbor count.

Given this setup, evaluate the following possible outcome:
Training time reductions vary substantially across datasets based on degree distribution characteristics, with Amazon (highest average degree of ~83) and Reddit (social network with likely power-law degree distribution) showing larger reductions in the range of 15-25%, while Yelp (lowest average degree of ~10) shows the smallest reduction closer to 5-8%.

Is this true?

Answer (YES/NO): NO